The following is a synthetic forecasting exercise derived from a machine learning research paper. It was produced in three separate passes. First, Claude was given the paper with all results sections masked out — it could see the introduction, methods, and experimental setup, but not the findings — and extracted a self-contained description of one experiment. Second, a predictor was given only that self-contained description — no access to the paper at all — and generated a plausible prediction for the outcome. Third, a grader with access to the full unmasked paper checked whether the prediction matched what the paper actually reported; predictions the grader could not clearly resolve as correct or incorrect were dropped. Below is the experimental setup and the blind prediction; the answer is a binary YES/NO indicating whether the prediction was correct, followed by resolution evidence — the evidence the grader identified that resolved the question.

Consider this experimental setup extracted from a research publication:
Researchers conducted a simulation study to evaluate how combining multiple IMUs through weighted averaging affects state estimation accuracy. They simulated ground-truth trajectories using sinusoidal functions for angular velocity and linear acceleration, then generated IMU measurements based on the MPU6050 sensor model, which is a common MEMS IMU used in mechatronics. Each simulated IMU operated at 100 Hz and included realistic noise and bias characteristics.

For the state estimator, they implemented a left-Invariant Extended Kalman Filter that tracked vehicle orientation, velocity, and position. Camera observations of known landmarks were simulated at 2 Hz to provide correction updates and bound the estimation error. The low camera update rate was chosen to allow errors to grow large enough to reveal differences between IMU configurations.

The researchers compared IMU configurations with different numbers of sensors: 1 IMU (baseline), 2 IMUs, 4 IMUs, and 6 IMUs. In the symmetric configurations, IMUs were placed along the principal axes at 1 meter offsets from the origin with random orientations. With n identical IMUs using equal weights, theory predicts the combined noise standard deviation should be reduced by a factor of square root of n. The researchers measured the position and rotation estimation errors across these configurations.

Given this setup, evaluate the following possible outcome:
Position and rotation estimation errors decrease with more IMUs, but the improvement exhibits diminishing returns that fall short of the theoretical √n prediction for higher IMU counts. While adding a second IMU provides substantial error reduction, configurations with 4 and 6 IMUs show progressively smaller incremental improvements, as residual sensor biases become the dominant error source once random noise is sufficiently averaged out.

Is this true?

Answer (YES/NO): YES